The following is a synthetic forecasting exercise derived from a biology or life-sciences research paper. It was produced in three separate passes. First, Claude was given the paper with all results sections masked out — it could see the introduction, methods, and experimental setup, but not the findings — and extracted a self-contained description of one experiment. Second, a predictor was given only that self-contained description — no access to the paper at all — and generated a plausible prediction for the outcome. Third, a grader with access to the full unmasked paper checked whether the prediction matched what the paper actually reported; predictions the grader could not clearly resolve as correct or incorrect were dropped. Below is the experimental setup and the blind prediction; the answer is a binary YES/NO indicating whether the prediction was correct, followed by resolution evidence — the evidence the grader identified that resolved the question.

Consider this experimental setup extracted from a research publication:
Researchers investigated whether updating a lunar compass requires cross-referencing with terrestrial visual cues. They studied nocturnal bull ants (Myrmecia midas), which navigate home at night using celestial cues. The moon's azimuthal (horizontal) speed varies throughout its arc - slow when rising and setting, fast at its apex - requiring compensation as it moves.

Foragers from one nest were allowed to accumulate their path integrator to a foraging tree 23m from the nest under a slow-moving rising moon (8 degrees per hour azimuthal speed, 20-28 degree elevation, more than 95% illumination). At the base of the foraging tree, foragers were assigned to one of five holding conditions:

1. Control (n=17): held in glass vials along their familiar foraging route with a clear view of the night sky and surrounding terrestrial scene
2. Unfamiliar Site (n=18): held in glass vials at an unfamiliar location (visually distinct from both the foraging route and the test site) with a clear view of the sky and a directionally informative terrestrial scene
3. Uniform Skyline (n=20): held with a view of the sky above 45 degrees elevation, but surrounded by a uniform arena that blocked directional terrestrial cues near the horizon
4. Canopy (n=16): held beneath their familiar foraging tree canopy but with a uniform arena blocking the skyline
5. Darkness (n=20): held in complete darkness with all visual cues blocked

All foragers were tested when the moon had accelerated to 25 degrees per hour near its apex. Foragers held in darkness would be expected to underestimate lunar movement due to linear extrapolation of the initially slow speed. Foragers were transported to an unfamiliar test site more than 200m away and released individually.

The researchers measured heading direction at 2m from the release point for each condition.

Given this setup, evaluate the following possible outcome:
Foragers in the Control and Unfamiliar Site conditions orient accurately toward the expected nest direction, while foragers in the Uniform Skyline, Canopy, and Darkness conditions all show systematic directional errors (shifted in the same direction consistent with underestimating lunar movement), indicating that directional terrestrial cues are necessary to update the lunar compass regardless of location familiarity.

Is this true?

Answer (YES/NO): YES